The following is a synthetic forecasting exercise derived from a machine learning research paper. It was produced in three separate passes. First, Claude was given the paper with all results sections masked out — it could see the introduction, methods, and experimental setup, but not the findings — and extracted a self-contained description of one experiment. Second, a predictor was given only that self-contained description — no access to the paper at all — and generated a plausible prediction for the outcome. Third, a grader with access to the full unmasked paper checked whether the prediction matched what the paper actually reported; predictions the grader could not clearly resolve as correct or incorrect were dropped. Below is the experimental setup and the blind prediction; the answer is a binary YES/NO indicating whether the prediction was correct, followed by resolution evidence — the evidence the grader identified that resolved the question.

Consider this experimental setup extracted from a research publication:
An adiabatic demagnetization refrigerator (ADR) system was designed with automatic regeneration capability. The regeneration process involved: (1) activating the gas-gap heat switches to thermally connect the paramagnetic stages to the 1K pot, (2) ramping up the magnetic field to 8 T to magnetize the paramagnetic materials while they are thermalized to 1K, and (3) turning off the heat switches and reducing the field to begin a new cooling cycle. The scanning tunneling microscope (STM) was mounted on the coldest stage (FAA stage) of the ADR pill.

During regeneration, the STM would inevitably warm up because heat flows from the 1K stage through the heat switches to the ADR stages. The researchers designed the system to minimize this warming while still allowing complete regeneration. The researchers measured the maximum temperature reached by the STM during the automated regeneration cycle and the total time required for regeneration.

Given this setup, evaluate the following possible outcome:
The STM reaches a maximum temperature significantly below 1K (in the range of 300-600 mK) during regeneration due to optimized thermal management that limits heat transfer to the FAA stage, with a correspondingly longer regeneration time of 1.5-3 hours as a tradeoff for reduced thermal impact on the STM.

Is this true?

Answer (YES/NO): NO